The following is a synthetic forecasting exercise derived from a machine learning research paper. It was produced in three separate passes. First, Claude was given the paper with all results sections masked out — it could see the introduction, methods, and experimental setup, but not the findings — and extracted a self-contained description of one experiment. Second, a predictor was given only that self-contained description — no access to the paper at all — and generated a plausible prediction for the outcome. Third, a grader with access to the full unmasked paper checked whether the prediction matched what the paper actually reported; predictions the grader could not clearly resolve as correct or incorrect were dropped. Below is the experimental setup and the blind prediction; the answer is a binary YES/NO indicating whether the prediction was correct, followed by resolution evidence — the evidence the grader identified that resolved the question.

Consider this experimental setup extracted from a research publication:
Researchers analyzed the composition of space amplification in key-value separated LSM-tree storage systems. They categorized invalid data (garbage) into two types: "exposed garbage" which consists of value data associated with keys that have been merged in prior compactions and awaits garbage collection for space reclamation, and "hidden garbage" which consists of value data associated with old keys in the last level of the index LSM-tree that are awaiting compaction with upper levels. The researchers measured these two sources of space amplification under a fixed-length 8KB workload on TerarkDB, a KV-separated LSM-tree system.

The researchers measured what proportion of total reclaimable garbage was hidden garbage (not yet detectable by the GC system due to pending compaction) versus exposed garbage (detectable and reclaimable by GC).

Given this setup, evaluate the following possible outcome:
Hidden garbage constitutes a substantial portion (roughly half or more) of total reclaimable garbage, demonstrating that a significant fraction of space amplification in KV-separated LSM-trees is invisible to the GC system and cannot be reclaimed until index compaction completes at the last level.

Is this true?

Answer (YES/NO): YES